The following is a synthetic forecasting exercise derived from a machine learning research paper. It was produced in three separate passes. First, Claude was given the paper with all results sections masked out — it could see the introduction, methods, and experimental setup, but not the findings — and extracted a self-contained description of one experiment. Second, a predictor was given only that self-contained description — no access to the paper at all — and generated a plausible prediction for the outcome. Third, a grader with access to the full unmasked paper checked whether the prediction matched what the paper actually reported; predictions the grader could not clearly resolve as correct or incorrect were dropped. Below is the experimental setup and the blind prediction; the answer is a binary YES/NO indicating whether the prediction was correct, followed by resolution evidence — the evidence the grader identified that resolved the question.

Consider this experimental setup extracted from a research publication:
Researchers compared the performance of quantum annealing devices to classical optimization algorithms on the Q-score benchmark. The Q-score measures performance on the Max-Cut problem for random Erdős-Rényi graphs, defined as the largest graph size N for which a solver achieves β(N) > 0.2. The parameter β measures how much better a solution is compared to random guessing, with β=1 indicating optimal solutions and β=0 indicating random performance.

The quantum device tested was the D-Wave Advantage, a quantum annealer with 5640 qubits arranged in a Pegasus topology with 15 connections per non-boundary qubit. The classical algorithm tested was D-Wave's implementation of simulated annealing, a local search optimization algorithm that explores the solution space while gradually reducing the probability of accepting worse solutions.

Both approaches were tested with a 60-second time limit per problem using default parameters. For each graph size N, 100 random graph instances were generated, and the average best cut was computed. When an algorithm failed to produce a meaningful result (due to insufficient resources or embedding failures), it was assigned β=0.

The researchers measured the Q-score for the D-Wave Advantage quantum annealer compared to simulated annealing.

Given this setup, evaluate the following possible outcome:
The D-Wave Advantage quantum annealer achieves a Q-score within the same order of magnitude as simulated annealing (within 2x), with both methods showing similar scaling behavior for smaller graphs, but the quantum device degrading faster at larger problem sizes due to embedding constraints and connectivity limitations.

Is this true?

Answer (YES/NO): NO